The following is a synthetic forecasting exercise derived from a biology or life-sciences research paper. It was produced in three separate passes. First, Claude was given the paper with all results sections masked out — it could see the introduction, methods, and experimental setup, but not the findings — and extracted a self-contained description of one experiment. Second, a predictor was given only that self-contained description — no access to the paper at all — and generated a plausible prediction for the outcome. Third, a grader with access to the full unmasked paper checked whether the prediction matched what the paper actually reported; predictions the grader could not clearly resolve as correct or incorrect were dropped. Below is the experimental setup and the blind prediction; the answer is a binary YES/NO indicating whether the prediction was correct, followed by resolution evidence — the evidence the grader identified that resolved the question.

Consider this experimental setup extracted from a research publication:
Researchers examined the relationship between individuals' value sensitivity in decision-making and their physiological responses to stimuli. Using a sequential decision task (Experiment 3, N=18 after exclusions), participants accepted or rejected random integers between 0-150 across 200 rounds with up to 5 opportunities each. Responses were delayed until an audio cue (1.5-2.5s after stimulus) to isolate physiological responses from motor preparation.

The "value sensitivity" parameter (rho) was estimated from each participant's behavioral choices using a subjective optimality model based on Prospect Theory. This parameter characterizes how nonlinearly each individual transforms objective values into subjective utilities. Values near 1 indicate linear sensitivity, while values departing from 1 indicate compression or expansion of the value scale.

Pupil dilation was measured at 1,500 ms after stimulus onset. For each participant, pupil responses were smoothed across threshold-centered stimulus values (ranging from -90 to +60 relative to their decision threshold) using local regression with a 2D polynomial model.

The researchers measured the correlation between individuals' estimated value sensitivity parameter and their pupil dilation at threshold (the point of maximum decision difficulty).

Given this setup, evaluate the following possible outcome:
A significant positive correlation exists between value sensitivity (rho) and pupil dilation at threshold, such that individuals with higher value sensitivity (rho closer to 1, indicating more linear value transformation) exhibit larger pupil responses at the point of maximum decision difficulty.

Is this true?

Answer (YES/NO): YES